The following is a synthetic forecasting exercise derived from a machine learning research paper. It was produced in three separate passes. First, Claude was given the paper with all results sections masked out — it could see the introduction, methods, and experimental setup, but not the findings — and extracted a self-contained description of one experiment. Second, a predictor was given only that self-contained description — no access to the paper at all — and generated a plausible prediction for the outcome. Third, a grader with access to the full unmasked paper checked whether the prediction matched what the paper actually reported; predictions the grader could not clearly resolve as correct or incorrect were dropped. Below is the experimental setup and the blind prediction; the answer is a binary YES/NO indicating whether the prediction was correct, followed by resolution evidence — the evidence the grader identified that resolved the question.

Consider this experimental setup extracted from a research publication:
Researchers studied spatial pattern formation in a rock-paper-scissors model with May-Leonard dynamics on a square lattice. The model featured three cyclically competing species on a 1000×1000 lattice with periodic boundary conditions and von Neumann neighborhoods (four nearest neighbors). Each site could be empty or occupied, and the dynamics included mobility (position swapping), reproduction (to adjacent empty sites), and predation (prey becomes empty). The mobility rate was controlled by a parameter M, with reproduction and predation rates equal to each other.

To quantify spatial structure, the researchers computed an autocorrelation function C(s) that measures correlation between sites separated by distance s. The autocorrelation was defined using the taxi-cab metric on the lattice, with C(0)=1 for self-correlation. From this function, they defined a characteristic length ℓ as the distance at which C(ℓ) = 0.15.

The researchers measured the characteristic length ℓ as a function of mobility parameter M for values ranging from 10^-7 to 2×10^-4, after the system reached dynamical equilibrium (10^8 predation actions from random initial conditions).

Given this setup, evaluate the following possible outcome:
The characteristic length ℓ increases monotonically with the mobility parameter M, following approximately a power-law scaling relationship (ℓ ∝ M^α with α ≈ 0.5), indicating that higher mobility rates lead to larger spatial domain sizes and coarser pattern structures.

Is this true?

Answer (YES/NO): YES